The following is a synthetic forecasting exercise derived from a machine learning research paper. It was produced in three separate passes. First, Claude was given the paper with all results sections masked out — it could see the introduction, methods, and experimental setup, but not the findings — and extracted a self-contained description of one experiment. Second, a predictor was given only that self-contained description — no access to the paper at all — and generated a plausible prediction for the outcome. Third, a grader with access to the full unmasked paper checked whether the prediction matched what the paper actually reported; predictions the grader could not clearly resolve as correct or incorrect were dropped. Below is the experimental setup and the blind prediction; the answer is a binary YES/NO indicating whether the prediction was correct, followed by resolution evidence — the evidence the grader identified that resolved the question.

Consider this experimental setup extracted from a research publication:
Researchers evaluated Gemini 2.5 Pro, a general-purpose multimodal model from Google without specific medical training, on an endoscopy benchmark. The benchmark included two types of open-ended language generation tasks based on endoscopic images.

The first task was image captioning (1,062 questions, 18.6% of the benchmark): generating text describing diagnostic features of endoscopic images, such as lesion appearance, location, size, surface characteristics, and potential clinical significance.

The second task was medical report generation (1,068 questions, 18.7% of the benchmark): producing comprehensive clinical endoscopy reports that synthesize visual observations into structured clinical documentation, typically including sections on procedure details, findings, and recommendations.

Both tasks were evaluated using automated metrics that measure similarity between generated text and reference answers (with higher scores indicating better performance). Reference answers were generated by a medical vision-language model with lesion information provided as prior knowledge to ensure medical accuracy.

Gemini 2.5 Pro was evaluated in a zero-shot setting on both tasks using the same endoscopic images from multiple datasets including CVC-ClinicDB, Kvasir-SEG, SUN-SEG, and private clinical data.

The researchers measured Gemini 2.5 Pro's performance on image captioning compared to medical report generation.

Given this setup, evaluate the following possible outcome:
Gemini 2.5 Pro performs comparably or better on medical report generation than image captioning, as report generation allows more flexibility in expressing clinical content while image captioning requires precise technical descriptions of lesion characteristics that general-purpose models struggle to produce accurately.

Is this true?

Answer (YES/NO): NO